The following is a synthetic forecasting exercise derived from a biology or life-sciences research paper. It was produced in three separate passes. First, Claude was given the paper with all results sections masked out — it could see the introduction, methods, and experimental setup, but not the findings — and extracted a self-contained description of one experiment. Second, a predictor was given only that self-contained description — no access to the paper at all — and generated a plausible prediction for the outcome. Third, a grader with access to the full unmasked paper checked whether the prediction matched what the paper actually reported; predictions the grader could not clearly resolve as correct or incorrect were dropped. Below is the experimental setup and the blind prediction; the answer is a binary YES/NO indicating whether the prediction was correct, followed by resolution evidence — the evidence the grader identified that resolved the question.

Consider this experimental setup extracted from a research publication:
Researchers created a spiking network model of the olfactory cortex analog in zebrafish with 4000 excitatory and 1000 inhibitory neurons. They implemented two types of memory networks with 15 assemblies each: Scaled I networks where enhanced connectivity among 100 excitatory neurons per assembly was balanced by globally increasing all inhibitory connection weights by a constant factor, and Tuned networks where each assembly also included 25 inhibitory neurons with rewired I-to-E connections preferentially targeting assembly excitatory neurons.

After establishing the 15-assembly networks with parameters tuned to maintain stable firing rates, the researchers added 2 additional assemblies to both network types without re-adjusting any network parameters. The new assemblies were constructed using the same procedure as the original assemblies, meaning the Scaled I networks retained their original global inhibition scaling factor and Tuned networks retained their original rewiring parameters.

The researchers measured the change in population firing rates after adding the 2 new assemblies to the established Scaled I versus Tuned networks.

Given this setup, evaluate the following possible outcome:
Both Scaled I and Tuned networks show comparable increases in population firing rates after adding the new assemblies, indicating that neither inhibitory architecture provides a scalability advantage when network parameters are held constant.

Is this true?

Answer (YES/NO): NO